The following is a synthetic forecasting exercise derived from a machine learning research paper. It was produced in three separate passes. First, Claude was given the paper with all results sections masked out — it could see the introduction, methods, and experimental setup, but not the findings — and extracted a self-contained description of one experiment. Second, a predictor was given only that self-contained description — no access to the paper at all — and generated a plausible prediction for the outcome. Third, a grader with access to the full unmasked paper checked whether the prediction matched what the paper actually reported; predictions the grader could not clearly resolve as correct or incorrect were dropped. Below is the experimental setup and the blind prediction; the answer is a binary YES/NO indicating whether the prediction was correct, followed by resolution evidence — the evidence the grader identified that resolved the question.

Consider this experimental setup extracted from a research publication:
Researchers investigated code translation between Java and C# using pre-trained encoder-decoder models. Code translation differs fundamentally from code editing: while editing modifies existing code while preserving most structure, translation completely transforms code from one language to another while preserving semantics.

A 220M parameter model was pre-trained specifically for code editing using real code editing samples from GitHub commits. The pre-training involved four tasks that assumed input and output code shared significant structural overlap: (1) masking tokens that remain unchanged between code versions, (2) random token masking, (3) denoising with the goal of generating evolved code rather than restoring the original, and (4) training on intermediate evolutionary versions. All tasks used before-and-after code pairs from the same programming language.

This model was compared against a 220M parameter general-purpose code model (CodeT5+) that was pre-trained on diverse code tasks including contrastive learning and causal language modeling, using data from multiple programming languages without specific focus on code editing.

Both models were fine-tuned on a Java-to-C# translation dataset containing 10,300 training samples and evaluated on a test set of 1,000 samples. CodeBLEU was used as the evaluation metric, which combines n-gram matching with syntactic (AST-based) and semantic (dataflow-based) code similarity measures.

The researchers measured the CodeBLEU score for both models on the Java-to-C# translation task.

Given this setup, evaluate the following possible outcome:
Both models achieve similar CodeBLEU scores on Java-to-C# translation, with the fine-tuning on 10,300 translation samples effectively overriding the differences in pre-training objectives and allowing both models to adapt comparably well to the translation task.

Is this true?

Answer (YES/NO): NO